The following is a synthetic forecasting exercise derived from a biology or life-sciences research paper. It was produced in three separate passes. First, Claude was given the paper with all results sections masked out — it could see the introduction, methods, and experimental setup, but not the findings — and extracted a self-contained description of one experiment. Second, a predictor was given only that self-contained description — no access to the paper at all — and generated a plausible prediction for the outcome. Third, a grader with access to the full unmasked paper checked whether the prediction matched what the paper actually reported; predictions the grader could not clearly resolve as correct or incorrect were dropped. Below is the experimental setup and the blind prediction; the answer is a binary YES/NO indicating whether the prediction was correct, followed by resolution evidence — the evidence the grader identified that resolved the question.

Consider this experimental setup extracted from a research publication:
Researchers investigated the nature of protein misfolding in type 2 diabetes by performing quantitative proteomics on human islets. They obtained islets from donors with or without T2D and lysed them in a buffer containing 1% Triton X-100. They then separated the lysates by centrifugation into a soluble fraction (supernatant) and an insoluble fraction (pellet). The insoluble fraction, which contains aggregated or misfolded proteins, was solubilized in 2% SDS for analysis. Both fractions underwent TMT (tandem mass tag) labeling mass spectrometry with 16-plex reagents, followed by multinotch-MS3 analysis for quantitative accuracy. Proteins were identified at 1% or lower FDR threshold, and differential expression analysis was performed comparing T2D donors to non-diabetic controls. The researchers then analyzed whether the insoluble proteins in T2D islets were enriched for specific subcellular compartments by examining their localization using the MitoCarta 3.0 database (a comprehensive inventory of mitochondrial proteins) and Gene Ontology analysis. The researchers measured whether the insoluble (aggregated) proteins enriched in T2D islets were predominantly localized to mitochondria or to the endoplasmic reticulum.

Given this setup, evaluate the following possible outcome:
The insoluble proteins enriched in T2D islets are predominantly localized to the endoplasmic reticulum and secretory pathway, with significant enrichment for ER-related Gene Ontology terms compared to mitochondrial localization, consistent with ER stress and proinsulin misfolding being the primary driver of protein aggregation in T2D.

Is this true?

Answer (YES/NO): NO